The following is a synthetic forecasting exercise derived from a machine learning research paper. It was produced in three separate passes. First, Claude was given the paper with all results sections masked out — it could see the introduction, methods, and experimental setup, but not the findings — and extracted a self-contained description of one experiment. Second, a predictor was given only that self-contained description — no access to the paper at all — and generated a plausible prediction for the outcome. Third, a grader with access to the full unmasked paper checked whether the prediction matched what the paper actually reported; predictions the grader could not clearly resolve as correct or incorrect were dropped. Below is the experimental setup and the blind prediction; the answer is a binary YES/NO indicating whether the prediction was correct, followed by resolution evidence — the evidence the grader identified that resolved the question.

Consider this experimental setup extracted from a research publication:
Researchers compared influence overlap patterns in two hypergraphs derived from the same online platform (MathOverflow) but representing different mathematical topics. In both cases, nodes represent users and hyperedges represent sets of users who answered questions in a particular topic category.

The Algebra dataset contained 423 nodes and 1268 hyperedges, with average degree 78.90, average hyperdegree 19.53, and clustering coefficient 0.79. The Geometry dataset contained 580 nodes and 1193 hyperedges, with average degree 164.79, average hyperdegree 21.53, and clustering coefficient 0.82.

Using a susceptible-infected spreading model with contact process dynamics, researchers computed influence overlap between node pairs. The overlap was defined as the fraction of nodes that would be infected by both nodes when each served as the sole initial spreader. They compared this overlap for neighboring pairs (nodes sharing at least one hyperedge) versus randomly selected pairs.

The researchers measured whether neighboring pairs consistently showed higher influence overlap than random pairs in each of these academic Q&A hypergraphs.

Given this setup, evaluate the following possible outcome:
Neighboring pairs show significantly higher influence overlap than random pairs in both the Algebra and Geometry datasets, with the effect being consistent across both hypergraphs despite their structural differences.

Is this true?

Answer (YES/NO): NO